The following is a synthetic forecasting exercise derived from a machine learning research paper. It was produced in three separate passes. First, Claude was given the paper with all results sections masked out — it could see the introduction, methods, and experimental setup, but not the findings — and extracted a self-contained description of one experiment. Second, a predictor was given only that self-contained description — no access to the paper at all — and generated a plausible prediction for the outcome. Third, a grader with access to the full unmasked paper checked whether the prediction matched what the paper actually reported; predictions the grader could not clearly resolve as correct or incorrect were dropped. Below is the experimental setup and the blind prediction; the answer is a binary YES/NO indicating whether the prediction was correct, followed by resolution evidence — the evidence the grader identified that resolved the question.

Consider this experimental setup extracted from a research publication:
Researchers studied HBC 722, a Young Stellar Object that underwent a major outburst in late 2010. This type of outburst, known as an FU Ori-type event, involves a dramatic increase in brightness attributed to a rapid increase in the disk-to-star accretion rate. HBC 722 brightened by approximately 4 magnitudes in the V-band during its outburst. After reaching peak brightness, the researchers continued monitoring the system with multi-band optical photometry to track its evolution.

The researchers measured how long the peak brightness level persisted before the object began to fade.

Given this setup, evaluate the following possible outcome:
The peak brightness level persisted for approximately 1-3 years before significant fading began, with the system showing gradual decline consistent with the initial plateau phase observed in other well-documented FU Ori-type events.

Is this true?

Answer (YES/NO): NO